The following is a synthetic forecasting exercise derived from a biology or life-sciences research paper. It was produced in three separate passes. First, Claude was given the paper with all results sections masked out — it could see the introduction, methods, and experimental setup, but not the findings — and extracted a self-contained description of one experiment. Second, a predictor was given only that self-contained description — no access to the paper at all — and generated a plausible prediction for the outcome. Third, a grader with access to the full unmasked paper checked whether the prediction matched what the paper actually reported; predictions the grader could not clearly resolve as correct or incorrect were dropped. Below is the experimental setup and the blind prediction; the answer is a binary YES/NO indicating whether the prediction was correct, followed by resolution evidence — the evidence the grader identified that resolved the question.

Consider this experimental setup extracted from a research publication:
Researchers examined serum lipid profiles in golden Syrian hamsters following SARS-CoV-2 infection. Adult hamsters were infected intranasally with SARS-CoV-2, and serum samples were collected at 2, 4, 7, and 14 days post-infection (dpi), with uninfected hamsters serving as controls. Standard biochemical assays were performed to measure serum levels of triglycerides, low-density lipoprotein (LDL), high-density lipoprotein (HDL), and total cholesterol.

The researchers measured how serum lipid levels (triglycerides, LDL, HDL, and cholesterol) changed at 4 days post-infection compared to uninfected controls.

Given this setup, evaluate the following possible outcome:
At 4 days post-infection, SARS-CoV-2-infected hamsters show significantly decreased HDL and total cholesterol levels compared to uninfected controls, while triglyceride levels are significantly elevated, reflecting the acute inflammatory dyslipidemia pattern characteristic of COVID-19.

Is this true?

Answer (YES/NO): NO